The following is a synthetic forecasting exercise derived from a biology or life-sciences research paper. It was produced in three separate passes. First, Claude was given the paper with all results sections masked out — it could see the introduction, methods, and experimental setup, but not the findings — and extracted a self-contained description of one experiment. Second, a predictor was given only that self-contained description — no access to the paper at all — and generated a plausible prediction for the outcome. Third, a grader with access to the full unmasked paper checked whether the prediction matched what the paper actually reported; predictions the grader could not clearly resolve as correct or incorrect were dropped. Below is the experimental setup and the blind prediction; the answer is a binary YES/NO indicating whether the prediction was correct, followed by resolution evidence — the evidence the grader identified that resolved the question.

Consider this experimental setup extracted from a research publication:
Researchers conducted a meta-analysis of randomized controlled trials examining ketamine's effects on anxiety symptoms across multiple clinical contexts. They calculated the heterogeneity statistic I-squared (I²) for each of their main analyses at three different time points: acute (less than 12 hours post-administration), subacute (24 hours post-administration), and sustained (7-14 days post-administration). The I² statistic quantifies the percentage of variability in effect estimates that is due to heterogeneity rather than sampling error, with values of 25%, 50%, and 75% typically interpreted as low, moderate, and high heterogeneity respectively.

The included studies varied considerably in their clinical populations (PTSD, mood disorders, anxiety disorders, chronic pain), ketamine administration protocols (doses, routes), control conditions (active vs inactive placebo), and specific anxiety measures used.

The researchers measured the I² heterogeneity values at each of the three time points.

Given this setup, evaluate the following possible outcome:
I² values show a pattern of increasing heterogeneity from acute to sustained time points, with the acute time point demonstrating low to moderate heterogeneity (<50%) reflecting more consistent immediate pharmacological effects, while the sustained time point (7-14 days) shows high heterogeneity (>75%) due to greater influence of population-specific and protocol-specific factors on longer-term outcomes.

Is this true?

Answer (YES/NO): NO